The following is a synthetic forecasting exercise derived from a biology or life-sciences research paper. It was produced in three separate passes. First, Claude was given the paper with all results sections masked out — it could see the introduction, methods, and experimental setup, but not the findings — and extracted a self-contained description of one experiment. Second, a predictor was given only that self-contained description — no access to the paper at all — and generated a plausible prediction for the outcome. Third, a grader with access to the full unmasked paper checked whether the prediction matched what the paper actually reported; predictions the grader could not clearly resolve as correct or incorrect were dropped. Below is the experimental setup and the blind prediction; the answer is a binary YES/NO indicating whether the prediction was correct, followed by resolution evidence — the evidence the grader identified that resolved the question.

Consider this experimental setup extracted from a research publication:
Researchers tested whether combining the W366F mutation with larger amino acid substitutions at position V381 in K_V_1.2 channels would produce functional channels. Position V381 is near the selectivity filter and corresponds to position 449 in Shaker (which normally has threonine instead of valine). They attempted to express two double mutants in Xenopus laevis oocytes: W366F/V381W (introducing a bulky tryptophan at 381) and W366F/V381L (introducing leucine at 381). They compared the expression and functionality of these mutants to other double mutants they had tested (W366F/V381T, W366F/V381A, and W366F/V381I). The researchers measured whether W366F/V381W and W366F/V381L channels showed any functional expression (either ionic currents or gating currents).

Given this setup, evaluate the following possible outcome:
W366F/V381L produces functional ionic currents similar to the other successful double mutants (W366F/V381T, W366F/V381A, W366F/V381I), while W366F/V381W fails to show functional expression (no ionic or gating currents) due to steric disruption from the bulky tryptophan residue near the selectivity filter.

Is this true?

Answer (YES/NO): NO